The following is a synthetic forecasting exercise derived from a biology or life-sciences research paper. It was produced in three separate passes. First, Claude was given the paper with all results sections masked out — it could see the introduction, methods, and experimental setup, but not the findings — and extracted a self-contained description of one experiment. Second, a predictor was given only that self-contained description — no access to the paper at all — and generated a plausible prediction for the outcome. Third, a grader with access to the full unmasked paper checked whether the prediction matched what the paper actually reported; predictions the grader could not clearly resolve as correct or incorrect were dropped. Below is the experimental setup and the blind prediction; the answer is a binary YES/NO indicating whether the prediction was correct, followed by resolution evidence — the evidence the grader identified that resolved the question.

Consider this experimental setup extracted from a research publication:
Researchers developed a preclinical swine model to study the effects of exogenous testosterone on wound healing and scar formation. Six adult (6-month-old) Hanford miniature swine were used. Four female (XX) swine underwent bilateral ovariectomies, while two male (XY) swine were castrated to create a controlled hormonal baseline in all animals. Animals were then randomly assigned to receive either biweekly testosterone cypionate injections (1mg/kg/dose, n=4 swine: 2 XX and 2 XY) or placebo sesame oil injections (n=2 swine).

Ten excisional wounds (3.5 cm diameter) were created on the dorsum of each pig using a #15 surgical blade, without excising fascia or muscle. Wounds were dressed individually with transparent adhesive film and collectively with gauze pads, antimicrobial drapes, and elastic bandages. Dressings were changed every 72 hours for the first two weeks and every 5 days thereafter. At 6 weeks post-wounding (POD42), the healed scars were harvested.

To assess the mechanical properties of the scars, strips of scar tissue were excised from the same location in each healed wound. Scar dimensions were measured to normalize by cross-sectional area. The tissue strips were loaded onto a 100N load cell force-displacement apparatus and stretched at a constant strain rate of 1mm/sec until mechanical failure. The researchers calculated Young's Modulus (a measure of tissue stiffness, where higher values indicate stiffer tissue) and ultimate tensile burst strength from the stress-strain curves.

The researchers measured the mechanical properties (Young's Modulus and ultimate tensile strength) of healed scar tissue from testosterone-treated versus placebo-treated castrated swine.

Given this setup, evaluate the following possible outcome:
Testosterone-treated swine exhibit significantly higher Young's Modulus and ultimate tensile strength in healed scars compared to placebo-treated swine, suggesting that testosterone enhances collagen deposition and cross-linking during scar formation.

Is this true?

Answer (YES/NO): NO